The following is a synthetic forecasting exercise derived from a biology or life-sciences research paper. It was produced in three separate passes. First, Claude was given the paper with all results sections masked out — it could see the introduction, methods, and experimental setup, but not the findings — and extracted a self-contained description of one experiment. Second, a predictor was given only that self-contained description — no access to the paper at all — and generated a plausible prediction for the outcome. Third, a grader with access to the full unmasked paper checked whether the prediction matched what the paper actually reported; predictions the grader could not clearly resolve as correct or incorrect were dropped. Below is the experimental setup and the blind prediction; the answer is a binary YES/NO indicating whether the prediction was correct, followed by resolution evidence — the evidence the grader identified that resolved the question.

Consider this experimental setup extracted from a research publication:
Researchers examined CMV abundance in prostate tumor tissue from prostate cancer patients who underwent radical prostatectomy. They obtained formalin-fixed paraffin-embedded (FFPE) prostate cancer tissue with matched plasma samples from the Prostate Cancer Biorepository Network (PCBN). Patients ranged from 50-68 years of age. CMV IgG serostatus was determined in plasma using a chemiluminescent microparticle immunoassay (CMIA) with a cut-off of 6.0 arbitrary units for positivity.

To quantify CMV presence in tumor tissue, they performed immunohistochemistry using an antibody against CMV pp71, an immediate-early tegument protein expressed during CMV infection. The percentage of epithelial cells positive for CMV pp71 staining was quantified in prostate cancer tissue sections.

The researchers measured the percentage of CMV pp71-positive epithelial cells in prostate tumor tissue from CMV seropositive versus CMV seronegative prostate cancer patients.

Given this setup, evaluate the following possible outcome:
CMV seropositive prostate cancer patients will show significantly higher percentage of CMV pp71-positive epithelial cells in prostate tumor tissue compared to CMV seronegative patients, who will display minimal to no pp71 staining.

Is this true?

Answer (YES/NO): NO